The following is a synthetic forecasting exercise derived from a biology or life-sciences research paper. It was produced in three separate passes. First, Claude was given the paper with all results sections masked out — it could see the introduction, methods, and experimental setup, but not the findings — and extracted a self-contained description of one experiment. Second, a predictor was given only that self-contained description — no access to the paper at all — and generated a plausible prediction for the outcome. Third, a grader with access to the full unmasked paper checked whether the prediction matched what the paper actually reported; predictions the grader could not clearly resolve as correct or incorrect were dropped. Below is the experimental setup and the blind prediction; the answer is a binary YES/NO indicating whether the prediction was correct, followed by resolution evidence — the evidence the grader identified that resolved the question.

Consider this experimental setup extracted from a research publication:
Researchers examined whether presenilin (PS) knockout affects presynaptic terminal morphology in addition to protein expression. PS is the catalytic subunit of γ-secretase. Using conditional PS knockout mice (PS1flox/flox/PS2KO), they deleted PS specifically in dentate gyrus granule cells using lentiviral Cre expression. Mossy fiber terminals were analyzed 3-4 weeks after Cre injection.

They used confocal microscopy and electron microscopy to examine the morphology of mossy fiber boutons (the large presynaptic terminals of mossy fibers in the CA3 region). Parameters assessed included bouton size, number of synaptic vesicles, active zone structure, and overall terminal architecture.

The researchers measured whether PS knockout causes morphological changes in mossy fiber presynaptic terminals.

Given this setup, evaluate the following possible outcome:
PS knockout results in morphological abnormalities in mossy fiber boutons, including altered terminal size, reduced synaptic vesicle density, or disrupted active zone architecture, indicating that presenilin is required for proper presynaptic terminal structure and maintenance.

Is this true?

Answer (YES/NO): NO